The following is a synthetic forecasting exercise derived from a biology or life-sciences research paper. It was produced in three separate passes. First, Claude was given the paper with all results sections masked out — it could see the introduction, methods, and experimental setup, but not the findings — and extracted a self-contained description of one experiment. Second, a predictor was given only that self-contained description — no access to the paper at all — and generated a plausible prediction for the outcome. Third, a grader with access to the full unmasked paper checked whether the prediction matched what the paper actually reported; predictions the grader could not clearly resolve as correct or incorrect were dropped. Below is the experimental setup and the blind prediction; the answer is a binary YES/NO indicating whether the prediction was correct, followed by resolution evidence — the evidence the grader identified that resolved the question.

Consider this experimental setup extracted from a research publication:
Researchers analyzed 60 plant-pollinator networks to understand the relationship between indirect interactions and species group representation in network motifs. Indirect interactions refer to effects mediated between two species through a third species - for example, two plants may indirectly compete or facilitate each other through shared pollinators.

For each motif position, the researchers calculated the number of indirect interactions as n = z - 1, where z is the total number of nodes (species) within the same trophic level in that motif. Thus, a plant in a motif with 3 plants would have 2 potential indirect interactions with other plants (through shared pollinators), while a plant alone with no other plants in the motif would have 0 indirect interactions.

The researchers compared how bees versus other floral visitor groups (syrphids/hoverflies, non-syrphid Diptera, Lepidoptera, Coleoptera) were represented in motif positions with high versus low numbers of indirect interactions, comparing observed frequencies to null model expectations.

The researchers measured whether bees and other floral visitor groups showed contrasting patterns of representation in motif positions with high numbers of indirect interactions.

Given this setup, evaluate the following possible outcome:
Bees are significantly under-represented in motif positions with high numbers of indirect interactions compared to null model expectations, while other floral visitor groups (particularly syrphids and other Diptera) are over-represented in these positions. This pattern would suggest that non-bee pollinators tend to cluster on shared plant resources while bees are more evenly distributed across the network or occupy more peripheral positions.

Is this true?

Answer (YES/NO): NO